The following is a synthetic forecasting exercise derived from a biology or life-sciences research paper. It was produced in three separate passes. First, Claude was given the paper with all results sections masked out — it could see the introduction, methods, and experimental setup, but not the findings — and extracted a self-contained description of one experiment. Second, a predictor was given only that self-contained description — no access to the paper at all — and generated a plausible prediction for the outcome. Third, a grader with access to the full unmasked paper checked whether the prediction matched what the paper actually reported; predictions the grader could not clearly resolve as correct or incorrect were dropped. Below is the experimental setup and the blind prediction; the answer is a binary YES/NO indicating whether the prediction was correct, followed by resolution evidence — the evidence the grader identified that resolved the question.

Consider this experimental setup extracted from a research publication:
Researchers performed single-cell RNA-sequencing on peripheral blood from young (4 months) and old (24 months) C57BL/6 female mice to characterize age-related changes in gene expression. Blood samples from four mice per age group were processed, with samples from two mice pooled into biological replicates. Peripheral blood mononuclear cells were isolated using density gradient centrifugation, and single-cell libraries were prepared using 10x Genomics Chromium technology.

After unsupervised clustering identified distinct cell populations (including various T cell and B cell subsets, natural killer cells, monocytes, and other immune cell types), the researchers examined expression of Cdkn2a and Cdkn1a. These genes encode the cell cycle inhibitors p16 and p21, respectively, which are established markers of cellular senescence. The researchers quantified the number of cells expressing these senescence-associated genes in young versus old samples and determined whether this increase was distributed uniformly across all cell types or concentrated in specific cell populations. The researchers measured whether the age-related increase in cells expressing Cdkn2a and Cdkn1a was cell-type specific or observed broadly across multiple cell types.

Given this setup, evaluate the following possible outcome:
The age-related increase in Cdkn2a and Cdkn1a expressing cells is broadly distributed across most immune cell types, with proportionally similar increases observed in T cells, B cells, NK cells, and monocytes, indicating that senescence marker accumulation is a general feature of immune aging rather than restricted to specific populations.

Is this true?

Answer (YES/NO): YES